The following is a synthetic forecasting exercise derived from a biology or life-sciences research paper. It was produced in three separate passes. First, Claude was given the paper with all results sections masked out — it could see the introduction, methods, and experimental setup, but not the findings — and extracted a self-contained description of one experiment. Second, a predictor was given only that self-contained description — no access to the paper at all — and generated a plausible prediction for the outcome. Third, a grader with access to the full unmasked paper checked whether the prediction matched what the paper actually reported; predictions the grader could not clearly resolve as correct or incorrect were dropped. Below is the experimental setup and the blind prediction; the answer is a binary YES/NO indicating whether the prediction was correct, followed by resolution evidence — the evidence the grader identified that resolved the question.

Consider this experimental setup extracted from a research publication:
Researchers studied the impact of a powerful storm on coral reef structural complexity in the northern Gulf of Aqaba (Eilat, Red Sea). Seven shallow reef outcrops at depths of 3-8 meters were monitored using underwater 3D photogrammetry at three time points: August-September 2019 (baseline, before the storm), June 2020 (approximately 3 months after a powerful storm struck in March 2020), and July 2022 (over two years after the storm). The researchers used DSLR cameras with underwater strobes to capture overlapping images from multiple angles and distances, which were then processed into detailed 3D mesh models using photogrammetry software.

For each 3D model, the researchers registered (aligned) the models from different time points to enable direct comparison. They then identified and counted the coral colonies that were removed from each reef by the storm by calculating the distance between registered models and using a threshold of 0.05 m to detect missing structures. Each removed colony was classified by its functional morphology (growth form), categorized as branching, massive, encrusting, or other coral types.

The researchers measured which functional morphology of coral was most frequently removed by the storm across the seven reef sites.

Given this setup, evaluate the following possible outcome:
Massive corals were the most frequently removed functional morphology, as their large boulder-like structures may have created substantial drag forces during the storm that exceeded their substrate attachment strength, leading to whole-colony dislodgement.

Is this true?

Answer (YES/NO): NO